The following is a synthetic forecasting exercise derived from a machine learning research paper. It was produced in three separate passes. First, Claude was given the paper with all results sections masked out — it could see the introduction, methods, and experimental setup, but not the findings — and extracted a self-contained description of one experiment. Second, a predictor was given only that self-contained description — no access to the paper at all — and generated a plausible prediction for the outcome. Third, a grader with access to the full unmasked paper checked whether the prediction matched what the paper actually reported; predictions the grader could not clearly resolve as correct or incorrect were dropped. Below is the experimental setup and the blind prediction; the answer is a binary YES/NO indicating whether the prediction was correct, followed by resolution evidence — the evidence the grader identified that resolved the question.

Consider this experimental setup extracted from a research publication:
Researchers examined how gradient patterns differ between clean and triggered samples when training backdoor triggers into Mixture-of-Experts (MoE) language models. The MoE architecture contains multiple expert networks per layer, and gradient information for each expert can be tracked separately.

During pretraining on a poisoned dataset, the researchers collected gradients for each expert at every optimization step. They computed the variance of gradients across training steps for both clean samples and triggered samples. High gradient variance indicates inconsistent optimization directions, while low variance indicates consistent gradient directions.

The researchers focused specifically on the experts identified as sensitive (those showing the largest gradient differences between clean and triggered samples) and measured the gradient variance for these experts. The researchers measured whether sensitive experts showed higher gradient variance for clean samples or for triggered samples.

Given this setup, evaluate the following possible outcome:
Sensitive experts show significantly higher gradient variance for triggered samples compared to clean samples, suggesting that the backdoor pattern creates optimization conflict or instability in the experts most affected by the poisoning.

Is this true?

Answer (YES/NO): NO